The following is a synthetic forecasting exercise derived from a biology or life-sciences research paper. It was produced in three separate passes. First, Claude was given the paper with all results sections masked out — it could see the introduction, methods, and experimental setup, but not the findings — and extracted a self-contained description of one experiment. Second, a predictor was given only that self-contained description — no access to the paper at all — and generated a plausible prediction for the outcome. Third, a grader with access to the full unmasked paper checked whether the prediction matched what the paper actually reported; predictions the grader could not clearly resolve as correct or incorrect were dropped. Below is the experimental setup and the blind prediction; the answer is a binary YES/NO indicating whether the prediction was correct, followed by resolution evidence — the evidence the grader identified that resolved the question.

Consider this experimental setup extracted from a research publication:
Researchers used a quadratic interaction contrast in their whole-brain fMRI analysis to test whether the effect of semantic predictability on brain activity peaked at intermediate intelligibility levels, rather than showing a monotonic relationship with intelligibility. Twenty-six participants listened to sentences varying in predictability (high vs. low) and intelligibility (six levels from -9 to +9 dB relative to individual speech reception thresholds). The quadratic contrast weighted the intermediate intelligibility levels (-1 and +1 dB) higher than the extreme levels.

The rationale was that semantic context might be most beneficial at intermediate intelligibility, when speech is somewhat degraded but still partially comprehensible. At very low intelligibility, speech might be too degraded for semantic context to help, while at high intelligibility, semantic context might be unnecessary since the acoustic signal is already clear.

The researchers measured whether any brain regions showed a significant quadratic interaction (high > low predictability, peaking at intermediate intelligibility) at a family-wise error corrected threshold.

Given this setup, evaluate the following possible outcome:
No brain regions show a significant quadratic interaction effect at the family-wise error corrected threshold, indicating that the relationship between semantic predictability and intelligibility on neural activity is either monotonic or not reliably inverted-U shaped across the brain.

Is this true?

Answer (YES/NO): NO